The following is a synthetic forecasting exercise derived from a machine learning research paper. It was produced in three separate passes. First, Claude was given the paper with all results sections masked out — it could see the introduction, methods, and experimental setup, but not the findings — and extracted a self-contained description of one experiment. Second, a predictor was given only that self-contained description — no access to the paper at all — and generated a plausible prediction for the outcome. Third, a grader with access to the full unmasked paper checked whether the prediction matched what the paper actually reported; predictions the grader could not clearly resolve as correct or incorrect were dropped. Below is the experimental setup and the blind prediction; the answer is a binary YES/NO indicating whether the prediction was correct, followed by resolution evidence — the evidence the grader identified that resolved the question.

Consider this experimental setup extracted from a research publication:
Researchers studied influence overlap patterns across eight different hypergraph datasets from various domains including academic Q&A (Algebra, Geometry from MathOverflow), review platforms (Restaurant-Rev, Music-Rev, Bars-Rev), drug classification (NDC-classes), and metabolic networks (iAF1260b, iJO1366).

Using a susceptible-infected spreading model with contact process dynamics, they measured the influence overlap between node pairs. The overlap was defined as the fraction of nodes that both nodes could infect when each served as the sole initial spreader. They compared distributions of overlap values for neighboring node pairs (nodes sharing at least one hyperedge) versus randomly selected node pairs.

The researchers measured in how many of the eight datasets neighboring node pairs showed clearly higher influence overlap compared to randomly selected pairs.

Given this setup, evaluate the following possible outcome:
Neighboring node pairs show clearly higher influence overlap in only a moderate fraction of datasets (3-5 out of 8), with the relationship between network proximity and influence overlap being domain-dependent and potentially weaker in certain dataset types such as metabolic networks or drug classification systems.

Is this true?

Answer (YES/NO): NO